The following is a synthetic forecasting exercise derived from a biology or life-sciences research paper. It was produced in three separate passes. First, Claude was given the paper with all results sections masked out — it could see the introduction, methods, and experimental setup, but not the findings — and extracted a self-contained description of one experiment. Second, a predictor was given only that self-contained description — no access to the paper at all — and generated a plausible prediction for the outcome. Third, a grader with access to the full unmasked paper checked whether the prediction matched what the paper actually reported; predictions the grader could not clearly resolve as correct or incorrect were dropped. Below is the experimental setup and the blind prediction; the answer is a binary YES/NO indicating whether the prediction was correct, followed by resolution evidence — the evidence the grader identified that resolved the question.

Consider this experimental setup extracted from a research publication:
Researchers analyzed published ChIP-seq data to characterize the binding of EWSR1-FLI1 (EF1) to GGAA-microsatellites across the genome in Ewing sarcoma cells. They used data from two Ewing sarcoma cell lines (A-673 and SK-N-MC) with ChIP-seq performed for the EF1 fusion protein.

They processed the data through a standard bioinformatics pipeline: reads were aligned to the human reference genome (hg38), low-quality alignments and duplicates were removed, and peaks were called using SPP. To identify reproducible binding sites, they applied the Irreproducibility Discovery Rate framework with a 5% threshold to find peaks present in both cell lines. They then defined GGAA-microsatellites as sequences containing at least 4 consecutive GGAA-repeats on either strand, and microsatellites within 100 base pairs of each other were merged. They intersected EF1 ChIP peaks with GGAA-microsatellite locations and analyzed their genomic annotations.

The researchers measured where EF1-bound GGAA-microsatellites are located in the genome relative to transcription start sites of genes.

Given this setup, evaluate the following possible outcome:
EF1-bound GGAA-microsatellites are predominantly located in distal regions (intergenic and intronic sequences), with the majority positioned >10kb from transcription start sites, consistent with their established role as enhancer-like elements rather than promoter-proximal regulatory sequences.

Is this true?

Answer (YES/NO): YES